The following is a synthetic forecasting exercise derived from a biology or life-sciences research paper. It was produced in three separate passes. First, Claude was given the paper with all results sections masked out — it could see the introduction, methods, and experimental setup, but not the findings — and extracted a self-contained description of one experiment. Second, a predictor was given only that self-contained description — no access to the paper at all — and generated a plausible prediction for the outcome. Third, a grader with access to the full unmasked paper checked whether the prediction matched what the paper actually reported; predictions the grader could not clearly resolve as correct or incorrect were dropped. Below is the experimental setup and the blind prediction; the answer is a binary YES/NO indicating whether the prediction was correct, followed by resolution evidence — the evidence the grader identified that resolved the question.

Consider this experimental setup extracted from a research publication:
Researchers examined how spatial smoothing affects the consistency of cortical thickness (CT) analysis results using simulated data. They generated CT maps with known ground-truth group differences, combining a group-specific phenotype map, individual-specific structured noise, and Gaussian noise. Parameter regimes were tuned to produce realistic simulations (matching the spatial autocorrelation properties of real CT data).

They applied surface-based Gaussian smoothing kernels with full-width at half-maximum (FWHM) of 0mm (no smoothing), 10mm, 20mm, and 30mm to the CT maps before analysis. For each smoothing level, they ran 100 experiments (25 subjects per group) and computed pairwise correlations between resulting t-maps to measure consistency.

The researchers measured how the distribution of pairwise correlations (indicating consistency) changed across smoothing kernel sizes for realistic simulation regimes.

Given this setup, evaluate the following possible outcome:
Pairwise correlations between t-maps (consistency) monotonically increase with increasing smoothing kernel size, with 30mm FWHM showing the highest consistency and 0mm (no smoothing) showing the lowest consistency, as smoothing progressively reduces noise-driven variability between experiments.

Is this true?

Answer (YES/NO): NO